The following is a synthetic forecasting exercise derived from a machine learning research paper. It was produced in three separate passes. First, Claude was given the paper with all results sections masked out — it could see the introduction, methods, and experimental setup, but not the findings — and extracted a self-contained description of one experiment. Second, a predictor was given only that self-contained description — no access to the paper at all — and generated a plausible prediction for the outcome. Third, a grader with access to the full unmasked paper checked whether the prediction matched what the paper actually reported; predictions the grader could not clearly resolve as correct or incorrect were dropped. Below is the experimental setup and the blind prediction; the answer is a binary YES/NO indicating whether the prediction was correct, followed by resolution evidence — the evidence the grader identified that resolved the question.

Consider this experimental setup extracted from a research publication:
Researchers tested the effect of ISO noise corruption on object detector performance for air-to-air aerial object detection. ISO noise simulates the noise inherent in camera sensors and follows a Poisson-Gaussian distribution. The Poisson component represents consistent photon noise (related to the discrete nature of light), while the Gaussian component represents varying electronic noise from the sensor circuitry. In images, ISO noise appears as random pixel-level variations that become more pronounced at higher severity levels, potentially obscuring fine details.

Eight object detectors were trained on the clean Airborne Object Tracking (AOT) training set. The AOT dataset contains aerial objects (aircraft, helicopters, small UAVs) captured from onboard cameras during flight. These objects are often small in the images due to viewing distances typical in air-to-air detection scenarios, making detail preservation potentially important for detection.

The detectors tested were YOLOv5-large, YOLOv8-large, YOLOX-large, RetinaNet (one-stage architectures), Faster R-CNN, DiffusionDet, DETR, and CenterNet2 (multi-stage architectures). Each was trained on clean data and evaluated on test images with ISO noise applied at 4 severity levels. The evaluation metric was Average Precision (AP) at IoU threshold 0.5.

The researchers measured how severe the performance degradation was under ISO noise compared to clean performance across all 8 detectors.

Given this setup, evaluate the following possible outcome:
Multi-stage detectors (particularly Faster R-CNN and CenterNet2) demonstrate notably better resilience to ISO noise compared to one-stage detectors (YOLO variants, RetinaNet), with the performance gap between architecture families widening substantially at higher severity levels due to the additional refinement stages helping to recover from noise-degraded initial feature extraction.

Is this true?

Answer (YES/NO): NO